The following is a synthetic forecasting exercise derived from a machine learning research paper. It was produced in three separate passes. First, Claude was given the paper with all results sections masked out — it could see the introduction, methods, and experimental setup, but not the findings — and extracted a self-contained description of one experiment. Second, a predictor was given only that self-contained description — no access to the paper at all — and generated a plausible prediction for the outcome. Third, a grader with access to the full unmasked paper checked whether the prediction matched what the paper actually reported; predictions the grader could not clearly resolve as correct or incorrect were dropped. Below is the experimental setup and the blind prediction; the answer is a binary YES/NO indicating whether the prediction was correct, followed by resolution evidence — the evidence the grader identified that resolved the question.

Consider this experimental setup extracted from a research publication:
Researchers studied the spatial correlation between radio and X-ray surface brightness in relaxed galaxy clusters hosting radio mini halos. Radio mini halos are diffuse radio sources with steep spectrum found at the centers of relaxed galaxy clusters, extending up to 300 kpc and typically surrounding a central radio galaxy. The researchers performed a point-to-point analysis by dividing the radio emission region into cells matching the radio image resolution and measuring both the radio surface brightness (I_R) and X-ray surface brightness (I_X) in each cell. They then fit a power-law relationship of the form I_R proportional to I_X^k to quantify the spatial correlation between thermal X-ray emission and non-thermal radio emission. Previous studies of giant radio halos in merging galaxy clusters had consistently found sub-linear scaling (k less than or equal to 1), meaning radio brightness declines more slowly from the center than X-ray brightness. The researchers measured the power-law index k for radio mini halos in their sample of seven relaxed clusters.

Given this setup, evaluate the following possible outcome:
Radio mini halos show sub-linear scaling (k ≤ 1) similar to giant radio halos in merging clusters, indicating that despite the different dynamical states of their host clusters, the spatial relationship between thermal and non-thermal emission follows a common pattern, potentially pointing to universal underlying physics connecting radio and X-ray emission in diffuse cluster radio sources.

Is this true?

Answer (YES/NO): NO